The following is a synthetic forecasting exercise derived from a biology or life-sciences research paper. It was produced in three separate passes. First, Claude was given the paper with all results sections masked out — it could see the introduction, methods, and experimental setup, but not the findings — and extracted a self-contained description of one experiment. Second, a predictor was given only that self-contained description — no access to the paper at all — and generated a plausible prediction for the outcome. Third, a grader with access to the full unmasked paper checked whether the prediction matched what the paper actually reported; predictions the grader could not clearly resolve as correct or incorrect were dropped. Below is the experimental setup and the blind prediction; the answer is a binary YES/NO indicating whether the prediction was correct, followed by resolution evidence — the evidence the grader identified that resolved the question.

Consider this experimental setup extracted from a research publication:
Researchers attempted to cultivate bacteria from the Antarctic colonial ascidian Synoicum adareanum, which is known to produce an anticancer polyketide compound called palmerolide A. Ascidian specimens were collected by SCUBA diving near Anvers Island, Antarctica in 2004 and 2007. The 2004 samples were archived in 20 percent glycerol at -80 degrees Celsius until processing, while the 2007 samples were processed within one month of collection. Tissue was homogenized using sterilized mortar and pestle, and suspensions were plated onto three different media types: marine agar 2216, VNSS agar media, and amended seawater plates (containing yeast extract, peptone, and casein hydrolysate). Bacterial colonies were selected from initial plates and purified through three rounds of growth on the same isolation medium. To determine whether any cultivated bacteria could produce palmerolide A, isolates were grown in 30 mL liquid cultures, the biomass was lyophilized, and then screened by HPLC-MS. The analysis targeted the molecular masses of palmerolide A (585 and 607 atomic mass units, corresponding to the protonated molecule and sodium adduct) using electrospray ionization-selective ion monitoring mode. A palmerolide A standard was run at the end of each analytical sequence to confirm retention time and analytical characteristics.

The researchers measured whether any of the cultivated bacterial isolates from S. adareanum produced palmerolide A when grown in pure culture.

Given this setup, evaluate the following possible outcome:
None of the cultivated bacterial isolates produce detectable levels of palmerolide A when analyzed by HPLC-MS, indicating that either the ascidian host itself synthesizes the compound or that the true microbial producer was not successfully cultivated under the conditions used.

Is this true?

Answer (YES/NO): YES